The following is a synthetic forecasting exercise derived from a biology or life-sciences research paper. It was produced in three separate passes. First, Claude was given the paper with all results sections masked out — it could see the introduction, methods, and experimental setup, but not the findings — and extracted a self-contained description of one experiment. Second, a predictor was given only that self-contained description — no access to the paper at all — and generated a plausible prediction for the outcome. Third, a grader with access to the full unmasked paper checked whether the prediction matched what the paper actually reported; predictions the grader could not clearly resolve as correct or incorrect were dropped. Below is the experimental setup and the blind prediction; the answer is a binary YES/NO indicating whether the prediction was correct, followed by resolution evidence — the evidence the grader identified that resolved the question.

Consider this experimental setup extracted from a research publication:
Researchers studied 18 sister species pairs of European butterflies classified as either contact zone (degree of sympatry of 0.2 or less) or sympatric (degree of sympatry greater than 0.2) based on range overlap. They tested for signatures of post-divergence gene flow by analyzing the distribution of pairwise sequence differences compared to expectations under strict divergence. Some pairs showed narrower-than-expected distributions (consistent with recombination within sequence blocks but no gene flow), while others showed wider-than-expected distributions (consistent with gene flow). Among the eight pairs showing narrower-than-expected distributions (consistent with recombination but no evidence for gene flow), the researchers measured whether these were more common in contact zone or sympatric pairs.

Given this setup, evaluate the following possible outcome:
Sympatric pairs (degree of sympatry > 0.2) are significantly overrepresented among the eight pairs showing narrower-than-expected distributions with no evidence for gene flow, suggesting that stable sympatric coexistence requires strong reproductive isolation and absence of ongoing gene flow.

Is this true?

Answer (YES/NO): NO